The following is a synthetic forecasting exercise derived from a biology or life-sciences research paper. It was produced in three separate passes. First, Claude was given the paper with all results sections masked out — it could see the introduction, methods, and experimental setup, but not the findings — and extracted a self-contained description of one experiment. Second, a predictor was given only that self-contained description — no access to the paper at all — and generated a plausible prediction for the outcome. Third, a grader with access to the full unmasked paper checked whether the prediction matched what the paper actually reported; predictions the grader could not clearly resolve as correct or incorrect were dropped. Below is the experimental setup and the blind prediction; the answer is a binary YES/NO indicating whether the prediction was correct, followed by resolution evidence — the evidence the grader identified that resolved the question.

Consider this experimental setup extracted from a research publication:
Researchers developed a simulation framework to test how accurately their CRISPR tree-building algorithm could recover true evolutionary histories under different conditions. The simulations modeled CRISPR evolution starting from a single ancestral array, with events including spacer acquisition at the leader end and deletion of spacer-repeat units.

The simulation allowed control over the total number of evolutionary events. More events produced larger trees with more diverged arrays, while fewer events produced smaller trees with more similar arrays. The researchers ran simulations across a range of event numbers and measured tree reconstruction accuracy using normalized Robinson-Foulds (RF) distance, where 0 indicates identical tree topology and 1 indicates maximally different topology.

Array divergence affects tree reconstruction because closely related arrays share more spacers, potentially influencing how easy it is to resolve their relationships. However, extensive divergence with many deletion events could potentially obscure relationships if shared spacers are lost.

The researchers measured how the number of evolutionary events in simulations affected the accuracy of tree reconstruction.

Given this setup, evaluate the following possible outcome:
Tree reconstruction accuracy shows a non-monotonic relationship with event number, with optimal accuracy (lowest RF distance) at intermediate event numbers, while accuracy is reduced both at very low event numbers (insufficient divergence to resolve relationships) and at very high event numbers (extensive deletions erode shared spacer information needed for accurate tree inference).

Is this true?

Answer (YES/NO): NO